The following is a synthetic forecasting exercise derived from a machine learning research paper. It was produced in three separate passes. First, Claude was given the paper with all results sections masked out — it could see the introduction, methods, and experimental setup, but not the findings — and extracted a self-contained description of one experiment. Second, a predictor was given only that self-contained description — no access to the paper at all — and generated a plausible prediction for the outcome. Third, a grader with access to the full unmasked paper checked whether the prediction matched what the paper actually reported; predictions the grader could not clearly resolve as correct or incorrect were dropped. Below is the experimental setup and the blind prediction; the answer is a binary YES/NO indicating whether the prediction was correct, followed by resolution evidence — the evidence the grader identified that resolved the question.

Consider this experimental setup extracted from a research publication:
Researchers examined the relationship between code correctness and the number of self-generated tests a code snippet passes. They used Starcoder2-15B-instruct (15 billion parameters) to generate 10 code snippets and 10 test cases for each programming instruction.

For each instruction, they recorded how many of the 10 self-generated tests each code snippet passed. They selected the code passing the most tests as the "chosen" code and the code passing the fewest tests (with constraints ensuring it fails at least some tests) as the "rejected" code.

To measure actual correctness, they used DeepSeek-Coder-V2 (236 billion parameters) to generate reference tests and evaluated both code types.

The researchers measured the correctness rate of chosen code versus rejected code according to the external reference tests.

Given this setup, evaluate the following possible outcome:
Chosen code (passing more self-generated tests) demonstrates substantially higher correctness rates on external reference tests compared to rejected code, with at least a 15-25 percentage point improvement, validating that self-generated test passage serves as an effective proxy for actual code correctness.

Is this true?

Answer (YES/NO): YES